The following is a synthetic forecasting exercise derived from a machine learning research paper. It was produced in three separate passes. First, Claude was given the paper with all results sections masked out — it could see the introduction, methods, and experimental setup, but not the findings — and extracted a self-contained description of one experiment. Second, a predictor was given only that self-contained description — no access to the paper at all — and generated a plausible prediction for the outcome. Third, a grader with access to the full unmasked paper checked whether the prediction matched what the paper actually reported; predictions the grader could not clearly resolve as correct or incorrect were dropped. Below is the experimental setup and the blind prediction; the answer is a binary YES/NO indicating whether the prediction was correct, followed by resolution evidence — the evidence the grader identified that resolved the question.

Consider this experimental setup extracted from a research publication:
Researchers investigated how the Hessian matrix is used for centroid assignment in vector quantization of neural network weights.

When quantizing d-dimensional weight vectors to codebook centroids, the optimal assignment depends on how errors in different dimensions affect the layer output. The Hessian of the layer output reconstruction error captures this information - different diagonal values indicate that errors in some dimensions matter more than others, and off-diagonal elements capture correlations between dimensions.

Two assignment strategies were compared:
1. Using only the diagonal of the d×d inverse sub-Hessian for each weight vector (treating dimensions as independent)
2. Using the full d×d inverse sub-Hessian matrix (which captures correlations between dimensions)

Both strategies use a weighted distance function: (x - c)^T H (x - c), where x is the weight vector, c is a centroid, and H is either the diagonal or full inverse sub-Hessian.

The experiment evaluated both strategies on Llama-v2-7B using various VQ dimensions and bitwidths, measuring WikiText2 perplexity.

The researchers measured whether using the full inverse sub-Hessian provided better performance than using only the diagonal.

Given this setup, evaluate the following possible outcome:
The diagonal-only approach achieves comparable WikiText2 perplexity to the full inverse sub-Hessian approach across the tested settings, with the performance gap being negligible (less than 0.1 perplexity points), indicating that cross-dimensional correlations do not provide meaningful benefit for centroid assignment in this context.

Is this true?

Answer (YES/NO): YES